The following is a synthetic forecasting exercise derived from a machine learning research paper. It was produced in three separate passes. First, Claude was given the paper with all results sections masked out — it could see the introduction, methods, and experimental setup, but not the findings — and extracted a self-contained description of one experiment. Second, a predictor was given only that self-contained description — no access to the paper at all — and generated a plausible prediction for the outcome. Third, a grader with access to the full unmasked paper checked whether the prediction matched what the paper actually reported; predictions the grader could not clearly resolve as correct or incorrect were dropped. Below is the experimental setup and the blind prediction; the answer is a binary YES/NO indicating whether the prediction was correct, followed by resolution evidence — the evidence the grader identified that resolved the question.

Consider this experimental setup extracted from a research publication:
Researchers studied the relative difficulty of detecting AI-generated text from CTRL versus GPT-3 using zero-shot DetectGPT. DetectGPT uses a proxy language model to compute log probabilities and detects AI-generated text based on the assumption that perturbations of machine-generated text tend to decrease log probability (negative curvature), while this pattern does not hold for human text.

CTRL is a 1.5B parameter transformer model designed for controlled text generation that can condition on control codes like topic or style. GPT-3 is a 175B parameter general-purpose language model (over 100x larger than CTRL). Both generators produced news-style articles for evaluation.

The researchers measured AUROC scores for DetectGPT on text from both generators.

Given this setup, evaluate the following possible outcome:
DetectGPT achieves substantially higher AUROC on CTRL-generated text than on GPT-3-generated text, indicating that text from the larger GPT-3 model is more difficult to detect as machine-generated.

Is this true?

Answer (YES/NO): YES